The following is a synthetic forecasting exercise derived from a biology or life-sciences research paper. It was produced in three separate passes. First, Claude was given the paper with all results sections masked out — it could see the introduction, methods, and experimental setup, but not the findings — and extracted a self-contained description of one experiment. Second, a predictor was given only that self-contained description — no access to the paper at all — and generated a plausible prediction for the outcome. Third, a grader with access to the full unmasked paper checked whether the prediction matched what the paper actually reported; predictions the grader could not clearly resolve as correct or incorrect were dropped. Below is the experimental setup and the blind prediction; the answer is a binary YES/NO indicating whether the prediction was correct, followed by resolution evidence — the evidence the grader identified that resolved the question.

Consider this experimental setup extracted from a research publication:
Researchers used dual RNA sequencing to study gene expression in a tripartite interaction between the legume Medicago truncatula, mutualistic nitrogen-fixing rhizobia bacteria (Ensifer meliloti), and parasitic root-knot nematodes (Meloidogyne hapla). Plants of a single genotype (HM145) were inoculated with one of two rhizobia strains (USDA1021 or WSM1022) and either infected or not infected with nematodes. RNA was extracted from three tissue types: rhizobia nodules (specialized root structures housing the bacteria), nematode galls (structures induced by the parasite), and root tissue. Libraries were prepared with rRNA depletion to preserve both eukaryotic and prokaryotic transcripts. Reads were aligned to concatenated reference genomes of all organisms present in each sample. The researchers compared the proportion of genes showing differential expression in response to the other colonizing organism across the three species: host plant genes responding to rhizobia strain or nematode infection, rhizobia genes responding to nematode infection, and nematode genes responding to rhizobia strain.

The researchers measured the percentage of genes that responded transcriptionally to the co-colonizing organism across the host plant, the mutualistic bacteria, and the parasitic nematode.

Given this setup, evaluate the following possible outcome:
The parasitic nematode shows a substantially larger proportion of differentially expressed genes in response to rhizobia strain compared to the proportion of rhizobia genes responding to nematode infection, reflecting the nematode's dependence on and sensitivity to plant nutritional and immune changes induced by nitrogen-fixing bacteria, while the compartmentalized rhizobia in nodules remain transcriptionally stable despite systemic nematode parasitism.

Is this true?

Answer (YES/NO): NO